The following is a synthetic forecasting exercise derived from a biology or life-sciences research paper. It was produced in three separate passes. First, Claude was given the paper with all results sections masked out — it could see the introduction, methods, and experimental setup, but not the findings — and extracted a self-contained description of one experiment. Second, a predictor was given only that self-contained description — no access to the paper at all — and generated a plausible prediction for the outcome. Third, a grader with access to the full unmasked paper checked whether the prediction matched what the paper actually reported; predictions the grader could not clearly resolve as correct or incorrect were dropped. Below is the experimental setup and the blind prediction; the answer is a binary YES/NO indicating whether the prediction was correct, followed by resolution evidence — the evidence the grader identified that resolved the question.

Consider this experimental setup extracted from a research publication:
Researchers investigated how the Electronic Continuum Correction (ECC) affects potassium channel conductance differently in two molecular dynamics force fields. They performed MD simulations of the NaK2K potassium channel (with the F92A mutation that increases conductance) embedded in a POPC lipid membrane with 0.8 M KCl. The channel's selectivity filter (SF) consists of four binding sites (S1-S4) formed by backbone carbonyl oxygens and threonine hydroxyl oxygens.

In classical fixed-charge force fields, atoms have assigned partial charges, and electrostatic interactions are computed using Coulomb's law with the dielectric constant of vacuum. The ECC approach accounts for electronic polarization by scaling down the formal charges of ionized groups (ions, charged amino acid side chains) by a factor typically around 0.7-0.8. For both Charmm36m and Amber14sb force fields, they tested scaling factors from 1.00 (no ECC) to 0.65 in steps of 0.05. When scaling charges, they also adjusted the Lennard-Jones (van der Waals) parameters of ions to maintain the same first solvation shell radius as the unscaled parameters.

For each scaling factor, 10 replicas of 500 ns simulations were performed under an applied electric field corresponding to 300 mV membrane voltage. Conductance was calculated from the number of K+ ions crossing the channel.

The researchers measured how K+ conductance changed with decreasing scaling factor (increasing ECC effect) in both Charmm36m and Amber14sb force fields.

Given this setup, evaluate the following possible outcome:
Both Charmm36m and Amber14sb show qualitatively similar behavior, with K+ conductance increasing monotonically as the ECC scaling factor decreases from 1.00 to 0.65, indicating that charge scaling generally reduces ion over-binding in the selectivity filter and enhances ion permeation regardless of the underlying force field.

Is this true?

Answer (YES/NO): NO